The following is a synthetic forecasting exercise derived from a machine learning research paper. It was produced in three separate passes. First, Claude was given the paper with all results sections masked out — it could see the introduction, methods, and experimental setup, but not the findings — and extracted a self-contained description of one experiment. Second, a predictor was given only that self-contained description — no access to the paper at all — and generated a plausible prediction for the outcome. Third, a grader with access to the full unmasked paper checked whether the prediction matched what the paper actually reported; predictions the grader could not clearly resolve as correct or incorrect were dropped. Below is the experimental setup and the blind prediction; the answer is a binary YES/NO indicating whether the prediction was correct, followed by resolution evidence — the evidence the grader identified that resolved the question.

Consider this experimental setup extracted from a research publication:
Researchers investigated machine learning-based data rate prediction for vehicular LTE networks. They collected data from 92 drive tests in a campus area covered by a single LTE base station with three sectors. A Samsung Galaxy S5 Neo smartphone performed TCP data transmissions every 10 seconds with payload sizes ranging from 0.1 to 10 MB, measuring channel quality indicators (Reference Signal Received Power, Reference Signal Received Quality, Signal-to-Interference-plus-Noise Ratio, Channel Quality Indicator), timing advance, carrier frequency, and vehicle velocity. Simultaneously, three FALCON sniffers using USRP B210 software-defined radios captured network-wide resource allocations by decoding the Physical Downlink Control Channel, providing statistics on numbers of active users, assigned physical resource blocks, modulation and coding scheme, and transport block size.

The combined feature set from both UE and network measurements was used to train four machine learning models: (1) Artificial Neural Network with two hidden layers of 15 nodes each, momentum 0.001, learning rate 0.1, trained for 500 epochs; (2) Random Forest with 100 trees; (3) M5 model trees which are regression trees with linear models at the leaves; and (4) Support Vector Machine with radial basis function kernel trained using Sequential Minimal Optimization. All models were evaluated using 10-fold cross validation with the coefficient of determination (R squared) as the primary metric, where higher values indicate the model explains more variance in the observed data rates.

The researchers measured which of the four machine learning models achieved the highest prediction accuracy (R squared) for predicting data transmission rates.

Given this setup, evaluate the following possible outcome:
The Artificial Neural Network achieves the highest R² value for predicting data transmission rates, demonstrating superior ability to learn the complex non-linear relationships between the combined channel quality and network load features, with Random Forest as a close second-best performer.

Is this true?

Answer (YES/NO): NO